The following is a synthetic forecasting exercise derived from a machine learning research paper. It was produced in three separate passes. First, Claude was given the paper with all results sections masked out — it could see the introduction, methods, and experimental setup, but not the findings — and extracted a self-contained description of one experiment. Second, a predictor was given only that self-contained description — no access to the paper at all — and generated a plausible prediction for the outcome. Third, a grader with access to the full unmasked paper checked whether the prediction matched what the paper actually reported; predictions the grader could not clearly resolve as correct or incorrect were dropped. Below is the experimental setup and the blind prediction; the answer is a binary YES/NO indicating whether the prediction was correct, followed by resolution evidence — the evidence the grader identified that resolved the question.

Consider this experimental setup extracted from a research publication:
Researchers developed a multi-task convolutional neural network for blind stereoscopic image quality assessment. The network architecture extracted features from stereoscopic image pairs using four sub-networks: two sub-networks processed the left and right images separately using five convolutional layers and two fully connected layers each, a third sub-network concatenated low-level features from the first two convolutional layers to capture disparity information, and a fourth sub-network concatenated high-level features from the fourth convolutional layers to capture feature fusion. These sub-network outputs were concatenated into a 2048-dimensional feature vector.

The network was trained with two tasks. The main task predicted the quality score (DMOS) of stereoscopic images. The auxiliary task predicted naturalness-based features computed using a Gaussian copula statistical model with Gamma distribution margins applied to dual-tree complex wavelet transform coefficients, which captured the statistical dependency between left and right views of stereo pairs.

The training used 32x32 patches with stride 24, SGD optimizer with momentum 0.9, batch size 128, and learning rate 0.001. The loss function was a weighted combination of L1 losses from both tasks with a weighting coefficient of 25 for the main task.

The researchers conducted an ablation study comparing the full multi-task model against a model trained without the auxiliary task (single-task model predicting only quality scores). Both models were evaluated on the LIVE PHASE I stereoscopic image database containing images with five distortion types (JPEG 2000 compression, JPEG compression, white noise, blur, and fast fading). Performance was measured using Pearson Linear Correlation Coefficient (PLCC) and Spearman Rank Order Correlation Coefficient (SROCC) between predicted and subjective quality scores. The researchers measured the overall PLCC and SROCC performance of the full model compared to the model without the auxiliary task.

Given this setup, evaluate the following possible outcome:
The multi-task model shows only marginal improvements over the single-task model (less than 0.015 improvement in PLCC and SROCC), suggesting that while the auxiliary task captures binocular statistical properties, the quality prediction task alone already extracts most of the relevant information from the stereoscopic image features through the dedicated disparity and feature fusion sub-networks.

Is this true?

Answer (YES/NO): YES